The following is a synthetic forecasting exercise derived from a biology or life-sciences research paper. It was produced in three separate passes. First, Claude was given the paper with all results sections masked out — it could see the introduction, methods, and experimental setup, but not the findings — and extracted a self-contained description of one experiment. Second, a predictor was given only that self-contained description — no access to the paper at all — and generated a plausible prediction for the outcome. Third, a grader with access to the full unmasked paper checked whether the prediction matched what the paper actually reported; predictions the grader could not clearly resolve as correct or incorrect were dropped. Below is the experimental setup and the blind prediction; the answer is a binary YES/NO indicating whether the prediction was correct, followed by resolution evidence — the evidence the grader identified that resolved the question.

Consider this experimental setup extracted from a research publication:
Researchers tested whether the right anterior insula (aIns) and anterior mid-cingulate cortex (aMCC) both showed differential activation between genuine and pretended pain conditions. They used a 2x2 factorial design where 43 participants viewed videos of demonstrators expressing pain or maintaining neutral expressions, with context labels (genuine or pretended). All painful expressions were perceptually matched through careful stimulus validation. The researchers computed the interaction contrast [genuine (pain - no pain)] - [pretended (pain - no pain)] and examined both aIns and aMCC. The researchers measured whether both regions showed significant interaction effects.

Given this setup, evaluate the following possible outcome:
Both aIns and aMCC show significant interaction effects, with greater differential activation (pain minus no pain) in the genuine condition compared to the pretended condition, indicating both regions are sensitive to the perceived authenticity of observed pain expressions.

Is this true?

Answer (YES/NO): NO